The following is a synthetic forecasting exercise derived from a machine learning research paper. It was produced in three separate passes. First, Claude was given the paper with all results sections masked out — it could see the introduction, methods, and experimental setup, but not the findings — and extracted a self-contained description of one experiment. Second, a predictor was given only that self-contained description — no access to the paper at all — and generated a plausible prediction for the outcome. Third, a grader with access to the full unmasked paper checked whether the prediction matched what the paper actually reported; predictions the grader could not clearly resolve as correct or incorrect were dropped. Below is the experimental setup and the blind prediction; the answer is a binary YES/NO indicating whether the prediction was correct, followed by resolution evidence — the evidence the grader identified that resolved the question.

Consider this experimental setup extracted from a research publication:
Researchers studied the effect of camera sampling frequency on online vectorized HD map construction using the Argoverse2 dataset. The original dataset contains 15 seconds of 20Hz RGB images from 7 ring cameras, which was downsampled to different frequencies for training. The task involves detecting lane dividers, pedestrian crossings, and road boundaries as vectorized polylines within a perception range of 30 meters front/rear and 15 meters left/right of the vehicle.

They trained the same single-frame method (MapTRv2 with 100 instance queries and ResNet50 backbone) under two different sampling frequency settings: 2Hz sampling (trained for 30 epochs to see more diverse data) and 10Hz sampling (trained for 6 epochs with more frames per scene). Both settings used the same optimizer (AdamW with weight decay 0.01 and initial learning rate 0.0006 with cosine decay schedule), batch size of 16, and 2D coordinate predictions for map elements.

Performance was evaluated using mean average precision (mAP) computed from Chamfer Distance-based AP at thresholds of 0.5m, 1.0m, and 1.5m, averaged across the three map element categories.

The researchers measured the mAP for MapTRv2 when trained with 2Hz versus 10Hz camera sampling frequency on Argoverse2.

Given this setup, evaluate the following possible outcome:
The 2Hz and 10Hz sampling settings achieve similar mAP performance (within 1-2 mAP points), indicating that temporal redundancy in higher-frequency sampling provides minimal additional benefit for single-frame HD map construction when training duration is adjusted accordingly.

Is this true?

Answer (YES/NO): NO